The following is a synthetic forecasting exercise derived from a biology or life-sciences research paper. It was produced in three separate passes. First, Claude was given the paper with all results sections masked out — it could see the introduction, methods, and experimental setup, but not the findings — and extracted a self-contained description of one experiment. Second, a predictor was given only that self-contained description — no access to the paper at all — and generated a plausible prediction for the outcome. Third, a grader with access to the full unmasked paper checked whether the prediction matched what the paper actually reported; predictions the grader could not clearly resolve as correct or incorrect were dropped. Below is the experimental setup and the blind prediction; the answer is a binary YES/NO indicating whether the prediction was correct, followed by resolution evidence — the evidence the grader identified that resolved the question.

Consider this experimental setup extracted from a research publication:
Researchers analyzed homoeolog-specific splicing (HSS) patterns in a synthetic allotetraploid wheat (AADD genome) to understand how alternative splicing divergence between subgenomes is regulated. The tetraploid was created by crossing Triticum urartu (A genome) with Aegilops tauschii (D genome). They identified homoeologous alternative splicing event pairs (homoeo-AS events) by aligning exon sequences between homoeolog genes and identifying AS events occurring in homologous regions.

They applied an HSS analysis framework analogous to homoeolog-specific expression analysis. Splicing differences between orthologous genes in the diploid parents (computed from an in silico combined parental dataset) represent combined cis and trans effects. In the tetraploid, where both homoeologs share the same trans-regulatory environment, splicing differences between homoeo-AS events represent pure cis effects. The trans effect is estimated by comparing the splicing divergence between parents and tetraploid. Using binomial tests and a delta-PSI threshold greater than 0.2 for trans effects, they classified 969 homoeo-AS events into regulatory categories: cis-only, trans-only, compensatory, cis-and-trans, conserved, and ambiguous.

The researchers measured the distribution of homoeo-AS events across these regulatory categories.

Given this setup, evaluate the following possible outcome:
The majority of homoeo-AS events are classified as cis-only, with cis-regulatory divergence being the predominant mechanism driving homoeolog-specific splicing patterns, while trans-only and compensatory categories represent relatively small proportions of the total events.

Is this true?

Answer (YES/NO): NO